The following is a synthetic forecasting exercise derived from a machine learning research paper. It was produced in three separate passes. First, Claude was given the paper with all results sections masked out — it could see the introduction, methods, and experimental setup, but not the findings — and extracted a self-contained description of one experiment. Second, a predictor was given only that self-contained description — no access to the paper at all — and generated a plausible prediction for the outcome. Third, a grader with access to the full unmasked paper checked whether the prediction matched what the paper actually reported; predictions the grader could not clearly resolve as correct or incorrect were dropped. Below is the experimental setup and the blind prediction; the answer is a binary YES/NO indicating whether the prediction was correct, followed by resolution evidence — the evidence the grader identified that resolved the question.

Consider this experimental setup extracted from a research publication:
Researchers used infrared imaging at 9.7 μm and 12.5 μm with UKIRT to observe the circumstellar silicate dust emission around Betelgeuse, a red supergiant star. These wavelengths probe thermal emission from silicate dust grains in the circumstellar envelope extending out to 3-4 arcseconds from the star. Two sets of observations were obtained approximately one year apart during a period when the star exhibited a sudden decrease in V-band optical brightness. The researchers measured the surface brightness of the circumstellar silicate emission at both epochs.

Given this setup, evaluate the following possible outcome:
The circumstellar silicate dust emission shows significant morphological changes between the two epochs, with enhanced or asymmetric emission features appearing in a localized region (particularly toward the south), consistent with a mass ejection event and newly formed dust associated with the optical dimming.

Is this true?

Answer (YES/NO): NO